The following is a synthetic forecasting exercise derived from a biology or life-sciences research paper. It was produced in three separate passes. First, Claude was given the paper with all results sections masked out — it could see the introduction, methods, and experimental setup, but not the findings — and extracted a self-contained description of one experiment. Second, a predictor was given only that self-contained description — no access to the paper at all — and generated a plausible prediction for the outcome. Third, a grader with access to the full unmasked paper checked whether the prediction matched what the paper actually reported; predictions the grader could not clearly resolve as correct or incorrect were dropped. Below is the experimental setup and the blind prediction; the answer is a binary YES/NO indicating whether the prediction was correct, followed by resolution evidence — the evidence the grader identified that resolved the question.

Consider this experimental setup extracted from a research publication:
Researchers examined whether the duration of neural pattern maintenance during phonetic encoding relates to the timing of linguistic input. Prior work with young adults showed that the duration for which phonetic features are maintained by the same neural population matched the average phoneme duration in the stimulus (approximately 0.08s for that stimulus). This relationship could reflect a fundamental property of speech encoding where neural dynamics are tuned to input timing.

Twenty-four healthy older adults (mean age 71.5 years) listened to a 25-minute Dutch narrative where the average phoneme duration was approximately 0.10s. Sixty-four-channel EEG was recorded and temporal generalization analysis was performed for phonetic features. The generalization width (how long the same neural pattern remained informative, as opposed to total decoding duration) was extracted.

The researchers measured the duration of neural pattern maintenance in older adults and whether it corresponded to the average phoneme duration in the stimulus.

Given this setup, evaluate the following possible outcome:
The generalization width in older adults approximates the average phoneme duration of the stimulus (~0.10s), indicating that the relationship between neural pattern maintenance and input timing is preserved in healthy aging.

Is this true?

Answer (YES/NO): NO